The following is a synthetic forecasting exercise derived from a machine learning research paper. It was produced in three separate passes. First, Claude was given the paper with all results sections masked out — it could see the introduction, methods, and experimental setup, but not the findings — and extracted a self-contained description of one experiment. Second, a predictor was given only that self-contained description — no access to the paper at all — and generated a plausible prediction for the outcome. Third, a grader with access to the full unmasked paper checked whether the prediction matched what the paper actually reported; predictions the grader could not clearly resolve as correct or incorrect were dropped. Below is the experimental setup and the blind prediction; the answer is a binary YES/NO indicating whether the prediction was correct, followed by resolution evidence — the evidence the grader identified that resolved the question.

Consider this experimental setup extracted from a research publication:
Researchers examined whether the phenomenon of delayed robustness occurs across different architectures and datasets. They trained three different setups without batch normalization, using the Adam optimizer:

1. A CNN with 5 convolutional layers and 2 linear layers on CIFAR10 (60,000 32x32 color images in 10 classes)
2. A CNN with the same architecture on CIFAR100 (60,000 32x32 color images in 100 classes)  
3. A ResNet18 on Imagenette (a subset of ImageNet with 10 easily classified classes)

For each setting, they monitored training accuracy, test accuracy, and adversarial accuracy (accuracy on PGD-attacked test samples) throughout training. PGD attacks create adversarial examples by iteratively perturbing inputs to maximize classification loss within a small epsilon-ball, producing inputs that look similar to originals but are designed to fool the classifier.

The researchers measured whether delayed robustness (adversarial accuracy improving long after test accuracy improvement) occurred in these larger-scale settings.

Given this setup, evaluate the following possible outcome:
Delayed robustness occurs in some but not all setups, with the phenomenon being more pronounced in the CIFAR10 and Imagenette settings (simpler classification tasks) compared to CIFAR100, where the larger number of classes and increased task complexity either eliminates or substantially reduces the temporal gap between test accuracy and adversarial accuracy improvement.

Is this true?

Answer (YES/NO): NO